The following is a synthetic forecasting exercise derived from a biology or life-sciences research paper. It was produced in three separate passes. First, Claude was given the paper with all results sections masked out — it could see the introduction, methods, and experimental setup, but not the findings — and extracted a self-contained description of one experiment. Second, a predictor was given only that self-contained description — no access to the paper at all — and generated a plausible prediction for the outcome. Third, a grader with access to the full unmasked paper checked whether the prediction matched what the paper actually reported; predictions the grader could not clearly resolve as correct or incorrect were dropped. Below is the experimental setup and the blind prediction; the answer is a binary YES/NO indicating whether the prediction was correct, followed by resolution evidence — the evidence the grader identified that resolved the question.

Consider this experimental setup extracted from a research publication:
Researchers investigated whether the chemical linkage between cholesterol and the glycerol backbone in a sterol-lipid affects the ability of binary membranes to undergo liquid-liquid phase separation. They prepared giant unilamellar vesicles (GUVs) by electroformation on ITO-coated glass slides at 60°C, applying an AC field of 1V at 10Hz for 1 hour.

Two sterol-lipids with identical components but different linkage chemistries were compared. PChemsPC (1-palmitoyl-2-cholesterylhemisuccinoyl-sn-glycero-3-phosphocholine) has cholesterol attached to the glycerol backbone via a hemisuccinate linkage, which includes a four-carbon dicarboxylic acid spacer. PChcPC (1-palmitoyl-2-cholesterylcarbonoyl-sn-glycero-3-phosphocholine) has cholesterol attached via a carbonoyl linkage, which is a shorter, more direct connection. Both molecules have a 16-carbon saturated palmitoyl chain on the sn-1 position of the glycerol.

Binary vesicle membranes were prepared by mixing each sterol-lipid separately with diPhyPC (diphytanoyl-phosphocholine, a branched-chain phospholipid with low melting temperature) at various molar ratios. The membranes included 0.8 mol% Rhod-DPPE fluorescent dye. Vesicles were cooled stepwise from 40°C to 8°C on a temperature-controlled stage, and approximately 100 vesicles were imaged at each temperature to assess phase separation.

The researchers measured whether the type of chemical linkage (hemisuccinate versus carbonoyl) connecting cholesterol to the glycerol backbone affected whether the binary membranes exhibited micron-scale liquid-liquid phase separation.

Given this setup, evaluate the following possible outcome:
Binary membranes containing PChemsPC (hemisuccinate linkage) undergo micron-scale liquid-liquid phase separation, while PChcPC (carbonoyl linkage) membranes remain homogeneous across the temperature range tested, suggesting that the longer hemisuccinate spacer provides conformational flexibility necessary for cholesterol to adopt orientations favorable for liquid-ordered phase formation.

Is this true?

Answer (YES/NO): NO